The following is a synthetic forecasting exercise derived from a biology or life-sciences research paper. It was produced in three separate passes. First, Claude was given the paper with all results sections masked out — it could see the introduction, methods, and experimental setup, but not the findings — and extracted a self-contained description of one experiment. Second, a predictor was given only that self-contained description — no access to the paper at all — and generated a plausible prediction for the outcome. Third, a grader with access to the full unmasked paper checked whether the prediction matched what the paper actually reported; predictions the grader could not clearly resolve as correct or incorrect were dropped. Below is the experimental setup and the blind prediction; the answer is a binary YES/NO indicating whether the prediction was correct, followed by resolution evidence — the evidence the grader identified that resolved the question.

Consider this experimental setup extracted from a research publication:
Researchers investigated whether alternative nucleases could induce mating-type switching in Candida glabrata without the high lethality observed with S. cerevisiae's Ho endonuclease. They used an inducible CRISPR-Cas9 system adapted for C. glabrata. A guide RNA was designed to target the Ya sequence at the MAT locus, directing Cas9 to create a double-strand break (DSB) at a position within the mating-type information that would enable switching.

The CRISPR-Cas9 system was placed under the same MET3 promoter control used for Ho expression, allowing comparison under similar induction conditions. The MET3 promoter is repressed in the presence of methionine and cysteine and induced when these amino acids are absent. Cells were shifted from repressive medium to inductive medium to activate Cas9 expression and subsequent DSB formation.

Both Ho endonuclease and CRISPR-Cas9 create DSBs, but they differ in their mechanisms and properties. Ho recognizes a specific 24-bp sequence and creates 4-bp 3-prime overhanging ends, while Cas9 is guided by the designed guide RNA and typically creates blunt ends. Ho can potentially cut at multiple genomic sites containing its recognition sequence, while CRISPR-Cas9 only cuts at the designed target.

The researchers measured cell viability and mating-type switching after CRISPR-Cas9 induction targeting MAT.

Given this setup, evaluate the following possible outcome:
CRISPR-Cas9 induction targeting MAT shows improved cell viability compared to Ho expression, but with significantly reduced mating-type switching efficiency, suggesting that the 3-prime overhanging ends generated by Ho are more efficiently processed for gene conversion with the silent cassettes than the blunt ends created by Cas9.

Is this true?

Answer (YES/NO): NO